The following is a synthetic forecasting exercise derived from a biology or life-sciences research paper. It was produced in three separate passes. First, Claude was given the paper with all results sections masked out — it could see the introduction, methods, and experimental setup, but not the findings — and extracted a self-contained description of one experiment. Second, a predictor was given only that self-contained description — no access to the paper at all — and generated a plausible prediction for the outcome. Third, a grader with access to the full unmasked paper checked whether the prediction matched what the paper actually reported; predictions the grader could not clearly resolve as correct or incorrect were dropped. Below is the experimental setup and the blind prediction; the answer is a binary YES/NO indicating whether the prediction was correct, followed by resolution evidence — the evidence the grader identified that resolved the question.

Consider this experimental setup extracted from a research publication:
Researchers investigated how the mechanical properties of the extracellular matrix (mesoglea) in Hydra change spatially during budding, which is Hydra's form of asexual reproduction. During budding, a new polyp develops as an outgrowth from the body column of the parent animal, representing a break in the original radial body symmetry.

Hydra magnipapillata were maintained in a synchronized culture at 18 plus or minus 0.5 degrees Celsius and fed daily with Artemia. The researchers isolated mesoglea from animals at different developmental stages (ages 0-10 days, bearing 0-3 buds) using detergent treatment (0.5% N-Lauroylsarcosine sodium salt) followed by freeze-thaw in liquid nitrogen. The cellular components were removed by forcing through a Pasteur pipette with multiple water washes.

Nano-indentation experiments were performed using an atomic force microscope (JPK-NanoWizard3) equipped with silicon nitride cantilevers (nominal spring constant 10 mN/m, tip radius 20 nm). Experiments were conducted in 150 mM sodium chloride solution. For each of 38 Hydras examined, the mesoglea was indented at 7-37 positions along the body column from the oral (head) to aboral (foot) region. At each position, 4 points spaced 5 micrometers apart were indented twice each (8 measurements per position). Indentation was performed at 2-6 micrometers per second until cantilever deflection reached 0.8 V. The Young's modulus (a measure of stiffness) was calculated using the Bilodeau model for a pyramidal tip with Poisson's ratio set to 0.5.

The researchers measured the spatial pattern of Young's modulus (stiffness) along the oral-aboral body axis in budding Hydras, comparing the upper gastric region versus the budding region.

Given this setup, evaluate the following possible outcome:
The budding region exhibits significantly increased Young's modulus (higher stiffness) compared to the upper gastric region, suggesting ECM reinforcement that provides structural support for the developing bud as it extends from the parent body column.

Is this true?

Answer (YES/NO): YES